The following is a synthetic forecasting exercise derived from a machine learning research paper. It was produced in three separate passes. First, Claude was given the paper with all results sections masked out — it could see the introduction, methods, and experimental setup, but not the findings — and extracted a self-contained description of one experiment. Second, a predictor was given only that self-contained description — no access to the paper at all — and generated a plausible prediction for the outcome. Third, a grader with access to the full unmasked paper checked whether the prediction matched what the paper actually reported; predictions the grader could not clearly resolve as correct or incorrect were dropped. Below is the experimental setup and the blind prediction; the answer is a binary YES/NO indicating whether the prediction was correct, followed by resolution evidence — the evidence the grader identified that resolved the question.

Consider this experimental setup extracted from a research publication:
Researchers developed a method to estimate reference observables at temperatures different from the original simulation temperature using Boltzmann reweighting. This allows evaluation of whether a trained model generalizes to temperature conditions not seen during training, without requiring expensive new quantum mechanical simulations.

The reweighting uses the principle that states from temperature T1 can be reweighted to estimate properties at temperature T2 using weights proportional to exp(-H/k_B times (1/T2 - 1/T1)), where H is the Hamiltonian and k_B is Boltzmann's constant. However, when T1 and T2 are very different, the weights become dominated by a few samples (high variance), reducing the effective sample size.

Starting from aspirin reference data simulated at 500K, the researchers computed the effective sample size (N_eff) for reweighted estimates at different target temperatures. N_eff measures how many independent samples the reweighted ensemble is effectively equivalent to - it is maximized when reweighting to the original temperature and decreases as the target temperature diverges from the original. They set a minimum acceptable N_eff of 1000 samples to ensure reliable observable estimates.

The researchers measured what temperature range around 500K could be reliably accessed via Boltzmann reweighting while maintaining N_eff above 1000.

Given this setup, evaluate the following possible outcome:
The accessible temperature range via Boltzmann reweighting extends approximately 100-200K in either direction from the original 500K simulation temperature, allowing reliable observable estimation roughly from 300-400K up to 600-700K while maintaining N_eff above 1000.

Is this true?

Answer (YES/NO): YES